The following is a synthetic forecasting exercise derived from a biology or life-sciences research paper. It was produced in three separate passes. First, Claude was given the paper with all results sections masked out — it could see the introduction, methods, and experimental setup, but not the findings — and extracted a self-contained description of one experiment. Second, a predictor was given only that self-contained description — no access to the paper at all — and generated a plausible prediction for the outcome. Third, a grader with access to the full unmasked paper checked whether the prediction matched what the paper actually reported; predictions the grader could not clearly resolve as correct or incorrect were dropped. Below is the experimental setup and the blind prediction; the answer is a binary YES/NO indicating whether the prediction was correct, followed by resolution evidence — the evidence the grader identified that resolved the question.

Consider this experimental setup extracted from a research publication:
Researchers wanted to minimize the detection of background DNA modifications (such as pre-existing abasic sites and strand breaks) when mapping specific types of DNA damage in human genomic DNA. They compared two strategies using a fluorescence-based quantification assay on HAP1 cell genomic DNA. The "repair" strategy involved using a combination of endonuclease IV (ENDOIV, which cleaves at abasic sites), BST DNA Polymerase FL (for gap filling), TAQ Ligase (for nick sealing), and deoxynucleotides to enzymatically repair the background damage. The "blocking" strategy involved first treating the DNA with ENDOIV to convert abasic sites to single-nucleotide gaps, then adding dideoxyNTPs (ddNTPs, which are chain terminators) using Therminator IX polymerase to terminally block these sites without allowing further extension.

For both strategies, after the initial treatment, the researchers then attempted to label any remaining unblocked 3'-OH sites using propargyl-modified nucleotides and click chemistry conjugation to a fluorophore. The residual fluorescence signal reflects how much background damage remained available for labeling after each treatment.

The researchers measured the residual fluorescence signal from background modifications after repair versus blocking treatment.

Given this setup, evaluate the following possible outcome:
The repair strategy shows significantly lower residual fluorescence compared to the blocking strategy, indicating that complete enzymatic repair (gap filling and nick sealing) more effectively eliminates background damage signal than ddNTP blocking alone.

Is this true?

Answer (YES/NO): NO